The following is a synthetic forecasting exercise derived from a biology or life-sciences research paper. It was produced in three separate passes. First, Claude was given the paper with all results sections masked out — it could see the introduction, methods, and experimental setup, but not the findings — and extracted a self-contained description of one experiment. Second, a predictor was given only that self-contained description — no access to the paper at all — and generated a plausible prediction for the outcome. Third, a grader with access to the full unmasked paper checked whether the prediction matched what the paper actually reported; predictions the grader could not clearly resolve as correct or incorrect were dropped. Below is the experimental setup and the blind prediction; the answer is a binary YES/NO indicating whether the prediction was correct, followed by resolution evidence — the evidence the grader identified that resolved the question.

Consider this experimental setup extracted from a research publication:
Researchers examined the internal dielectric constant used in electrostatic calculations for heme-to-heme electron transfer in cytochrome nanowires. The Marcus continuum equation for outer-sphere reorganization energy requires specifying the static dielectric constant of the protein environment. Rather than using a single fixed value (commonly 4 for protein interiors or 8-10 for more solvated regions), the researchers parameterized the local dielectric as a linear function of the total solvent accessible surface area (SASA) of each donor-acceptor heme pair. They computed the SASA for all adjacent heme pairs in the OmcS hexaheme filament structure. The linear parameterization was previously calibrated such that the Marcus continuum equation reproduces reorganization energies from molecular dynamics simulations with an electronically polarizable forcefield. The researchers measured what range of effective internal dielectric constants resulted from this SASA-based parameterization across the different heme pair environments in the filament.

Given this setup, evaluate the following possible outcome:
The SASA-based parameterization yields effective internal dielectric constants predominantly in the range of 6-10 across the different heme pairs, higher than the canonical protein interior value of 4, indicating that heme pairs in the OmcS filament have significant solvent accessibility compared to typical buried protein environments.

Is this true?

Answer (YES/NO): NO